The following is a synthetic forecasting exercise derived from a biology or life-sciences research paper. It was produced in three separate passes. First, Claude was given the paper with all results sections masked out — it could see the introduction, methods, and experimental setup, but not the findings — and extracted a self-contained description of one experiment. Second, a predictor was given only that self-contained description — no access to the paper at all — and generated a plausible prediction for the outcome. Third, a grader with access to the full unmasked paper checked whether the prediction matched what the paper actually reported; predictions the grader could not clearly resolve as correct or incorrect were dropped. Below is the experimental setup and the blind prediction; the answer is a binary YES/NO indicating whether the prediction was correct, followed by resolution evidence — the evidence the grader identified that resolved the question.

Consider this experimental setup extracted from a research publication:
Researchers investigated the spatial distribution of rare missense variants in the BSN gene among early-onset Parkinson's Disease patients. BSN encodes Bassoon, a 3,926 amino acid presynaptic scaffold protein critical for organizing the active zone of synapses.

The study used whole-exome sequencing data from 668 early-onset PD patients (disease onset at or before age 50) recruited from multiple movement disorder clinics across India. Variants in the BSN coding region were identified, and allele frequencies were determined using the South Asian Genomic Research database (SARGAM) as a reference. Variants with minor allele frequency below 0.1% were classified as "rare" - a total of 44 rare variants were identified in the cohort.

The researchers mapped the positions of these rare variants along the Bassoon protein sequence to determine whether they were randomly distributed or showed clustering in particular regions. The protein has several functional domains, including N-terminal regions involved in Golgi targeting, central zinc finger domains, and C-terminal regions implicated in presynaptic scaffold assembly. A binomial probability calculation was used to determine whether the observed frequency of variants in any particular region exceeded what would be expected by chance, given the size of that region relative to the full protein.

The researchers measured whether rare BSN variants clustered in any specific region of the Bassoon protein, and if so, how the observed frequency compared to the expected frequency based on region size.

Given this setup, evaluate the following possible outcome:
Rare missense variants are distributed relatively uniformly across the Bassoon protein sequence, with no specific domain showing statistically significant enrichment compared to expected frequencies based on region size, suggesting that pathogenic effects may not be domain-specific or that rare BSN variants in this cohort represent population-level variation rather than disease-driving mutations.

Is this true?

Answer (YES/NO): NO